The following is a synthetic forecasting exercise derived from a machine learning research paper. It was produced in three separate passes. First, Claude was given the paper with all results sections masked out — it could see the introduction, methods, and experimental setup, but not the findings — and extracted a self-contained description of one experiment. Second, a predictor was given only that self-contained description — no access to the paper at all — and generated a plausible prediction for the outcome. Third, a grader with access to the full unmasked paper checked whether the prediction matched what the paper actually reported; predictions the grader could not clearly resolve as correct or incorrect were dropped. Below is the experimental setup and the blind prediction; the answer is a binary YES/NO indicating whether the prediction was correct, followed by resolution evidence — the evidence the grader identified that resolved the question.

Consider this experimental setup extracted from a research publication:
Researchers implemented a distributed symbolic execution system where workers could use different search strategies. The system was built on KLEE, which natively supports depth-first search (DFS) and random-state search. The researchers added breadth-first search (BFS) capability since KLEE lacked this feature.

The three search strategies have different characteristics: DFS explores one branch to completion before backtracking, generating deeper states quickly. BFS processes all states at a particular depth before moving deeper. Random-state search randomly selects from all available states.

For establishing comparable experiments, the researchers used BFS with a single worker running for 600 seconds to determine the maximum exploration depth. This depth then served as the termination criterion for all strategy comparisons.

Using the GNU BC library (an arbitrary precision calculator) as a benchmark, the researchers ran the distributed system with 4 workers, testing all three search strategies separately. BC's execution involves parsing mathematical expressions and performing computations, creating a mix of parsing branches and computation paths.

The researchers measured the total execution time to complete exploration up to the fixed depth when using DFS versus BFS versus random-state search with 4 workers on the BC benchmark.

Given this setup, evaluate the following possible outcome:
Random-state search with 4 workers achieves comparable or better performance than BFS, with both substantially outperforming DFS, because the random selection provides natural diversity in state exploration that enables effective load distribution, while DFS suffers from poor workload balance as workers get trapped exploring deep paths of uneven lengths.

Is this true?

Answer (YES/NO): NO